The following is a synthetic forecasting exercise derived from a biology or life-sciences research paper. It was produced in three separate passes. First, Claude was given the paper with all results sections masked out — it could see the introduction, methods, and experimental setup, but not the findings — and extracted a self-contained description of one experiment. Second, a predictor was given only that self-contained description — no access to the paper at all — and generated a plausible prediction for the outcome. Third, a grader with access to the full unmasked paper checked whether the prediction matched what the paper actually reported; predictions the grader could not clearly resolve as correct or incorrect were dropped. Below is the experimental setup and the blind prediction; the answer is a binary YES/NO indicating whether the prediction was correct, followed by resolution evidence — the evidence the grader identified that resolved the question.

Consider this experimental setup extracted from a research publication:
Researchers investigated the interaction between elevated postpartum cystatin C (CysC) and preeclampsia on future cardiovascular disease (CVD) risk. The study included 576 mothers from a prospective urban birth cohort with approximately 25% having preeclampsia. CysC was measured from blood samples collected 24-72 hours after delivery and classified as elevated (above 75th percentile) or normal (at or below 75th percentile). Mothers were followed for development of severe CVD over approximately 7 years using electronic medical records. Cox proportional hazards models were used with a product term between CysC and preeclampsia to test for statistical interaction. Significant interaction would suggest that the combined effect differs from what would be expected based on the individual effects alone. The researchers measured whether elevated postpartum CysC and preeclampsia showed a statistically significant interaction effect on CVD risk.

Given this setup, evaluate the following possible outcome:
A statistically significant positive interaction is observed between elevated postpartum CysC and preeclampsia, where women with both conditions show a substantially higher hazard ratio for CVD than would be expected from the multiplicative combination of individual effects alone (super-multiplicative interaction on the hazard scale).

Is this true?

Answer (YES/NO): NO